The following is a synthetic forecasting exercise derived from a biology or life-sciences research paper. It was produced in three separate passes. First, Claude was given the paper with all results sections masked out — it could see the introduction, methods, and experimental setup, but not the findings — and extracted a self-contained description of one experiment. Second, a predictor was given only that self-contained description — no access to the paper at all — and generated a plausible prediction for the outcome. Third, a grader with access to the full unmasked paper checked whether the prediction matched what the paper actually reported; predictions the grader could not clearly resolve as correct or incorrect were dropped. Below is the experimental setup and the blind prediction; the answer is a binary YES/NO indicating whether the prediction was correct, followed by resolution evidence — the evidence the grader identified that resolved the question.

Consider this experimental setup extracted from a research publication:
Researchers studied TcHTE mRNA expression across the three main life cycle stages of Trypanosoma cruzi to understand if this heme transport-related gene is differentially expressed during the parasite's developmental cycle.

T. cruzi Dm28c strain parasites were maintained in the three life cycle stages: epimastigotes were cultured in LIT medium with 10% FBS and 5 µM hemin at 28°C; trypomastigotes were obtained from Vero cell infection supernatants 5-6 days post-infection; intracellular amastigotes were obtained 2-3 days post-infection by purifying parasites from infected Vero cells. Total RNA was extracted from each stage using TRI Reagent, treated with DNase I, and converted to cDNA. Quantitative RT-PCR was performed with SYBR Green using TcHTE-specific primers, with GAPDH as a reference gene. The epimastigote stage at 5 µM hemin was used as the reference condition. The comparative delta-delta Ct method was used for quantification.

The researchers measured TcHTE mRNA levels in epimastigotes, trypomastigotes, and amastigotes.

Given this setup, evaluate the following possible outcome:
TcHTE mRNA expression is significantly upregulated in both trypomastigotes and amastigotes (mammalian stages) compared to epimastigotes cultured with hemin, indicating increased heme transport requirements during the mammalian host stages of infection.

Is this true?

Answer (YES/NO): NO